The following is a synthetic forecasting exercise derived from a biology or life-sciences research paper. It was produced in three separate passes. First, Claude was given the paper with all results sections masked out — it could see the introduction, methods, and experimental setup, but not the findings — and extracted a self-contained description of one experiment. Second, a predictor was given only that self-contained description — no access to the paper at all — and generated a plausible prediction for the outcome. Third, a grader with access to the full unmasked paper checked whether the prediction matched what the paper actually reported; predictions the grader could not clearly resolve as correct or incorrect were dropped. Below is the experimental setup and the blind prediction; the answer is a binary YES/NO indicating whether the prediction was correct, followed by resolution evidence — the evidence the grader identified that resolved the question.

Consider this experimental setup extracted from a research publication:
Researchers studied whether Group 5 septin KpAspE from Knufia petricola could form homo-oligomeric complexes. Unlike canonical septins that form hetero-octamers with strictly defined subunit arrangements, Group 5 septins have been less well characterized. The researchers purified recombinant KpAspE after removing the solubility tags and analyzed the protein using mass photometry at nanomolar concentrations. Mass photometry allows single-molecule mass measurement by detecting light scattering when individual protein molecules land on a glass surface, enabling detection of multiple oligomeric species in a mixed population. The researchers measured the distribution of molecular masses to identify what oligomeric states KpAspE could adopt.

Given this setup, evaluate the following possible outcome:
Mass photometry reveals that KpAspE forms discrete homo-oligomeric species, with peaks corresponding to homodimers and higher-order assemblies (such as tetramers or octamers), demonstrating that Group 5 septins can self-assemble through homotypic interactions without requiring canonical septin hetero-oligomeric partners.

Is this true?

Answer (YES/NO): NO